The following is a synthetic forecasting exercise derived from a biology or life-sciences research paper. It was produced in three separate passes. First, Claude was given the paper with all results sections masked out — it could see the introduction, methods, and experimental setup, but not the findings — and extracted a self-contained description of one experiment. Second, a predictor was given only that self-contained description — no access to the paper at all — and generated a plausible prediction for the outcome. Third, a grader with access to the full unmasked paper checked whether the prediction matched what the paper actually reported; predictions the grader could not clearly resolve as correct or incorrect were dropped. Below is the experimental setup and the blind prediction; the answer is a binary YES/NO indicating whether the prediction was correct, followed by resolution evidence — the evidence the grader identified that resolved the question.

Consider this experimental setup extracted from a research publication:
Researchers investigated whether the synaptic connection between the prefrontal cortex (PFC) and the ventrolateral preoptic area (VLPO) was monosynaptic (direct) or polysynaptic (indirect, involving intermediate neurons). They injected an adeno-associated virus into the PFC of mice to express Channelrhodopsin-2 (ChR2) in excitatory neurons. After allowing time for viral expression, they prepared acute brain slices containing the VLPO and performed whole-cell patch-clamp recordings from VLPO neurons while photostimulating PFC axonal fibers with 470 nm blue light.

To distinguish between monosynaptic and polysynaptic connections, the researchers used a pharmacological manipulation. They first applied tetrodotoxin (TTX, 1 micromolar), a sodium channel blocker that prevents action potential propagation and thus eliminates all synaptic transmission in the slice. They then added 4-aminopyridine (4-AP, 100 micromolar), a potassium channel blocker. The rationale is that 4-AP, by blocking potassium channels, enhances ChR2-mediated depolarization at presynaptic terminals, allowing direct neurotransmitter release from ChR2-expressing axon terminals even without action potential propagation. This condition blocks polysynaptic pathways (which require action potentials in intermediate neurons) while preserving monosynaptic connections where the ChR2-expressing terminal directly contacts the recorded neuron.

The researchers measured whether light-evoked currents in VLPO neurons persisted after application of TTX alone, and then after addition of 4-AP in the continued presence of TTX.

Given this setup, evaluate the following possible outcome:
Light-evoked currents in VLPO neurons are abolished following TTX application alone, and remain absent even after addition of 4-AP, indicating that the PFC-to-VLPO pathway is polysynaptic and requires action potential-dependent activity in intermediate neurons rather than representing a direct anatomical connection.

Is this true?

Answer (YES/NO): NO